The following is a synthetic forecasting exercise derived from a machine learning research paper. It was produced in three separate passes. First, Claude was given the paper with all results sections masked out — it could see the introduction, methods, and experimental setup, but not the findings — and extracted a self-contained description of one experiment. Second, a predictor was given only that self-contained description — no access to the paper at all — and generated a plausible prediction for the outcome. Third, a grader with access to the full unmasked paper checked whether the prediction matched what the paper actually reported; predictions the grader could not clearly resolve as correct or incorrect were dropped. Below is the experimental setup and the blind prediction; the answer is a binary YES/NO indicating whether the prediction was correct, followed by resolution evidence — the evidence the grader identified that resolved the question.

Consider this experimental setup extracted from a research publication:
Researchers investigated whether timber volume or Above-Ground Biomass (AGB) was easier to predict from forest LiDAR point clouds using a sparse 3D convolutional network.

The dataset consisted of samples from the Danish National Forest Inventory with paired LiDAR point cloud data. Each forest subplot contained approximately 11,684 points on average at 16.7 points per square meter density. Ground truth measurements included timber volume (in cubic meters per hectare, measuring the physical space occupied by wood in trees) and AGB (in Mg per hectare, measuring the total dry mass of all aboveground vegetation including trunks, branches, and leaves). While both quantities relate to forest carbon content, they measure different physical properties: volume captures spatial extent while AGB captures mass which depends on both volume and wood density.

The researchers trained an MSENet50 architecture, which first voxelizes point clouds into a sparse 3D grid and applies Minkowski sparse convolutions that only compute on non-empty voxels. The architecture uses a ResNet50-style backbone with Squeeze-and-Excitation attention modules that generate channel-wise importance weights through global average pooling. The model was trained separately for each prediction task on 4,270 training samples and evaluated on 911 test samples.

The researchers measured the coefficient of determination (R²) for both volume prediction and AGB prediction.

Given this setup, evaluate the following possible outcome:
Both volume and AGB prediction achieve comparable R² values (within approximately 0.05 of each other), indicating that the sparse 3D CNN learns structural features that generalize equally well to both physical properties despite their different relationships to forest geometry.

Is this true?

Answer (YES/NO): YES